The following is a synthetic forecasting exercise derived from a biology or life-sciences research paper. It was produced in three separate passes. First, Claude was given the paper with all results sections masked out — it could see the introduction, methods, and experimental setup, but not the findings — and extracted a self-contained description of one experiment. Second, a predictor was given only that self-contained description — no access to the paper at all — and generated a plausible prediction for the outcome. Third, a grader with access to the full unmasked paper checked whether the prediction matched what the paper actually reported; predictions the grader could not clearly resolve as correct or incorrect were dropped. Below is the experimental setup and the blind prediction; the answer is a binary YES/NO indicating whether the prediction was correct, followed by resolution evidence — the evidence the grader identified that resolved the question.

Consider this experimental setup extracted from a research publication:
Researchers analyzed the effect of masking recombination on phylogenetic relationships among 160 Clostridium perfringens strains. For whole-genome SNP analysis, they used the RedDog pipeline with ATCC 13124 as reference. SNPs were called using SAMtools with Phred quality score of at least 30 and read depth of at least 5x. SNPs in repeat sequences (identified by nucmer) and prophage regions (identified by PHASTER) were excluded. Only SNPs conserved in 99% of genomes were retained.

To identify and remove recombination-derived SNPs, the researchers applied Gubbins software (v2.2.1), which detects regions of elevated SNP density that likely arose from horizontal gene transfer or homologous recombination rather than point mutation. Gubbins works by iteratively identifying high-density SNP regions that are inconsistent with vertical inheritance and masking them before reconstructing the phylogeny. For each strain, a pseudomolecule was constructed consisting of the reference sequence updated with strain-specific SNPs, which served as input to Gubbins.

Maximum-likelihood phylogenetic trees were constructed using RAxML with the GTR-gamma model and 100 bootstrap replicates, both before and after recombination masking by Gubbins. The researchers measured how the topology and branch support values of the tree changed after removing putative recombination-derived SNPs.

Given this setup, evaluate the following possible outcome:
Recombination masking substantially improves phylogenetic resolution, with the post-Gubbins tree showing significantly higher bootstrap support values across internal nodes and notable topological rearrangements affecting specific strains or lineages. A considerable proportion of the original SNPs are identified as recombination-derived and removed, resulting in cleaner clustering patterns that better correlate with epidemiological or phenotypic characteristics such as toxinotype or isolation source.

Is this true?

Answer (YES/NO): NO